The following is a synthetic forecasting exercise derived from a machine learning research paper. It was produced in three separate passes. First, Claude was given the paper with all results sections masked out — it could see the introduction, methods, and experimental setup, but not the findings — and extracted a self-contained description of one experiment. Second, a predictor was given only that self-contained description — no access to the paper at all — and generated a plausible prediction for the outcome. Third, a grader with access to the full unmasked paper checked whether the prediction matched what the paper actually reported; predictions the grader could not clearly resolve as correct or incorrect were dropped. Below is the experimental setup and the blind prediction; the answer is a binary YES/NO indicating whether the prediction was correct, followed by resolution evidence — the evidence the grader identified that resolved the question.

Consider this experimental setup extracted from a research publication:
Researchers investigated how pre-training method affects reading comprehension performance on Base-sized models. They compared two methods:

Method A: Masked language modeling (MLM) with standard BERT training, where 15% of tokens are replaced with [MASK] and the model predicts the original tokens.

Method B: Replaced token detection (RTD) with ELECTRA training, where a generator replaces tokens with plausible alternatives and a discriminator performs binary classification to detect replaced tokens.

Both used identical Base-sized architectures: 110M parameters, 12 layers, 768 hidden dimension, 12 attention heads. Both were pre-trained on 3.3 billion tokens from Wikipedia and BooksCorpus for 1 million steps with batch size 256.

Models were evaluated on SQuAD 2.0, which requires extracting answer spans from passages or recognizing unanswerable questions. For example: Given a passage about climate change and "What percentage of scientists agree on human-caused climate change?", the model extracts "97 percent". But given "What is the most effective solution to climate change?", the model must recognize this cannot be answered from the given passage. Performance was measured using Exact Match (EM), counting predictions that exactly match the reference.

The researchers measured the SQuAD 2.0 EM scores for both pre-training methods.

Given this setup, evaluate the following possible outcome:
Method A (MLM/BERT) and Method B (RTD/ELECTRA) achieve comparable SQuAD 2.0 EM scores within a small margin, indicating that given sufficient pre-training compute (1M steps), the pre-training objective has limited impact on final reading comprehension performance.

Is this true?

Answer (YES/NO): NO